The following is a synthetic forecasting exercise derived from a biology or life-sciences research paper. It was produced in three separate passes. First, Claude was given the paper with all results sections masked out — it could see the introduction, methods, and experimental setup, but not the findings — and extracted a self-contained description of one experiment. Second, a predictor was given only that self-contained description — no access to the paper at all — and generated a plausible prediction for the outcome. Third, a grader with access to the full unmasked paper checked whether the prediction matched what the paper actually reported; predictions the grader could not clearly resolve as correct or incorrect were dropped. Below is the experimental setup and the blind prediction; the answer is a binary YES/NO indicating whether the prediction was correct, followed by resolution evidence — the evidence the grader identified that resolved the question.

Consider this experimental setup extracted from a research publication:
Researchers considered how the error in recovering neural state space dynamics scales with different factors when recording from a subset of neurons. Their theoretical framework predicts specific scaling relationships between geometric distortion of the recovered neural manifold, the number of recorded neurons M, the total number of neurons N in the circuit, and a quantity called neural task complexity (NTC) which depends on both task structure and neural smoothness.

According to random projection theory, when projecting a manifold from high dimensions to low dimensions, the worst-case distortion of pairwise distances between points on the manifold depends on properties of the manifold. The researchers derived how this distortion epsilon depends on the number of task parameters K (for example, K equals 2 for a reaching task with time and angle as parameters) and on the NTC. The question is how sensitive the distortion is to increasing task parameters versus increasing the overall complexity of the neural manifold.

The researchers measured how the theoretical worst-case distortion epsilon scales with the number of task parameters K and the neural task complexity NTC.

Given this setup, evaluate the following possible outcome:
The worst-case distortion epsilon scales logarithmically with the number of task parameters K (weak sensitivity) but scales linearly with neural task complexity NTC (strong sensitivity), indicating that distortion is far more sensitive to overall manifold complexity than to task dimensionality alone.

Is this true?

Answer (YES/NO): NO